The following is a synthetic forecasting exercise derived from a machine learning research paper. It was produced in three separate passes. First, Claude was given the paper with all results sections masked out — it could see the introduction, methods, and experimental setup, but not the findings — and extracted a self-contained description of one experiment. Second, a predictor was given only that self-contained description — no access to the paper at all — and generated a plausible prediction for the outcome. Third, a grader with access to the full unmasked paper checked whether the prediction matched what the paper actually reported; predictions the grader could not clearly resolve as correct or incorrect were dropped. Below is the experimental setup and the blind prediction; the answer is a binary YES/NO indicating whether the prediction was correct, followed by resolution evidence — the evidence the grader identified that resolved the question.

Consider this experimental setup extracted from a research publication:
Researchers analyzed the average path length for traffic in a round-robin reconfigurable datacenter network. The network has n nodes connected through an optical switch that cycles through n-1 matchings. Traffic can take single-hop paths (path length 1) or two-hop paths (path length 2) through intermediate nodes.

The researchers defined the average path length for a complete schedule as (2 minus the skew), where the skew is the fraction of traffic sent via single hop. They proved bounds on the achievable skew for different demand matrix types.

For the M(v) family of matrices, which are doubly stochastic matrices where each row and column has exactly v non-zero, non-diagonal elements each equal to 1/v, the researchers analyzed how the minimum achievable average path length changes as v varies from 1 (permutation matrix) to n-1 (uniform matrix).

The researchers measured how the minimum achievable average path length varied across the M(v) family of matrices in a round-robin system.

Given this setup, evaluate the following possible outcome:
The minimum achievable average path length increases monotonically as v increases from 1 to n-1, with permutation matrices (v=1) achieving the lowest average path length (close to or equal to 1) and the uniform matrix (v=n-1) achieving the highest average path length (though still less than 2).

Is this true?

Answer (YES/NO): NO